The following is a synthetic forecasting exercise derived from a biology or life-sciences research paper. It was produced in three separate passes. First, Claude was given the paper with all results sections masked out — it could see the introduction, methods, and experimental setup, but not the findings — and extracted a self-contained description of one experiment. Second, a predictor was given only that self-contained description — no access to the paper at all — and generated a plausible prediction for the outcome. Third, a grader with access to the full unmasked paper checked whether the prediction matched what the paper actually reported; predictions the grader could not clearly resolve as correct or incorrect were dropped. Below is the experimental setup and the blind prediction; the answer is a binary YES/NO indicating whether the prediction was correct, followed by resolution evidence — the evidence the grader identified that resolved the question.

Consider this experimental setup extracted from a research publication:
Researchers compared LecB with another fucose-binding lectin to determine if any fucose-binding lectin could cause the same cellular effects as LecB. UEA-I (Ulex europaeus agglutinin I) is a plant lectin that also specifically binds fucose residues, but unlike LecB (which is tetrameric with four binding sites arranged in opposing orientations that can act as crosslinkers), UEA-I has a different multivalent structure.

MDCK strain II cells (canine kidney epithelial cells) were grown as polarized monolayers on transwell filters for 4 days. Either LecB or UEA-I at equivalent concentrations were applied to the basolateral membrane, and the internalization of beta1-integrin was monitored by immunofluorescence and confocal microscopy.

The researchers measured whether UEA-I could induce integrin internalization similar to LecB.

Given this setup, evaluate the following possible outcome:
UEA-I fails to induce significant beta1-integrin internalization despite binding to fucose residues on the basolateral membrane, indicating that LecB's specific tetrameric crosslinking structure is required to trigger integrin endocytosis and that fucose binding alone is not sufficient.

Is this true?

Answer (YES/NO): YES